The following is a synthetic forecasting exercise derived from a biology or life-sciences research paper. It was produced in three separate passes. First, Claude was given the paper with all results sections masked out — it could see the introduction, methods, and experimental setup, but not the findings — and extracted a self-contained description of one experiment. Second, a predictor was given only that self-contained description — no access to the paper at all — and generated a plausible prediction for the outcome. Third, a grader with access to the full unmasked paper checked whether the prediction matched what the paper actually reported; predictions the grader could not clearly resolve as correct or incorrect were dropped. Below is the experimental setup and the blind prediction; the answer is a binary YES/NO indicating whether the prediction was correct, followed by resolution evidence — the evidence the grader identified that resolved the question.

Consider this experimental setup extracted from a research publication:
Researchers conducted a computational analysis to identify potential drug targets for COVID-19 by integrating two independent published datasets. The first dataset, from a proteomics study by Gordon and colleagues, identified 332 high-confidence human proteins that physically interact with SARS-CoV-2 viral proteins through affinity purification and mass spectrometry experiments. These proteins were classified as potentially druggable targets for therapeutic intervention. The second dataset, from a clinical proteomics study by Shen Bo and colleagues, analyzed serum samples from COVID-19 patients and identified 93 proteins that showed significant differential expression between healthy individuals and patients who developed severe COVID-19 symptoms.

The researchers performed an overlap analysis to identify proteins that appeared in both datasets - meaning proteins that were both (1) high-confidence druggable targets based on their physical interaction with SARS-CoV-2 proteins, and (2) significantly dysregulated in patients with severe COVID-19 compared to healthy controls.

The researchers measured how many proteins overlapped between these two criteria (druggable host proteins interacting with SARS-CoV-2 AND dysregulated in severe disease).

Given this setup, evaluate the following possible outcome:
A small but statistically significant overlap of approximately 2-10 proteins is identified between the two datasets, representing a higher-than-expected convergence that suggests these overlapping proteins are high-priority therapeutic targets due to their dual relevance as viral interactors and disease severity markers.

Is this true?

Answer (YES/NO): NO